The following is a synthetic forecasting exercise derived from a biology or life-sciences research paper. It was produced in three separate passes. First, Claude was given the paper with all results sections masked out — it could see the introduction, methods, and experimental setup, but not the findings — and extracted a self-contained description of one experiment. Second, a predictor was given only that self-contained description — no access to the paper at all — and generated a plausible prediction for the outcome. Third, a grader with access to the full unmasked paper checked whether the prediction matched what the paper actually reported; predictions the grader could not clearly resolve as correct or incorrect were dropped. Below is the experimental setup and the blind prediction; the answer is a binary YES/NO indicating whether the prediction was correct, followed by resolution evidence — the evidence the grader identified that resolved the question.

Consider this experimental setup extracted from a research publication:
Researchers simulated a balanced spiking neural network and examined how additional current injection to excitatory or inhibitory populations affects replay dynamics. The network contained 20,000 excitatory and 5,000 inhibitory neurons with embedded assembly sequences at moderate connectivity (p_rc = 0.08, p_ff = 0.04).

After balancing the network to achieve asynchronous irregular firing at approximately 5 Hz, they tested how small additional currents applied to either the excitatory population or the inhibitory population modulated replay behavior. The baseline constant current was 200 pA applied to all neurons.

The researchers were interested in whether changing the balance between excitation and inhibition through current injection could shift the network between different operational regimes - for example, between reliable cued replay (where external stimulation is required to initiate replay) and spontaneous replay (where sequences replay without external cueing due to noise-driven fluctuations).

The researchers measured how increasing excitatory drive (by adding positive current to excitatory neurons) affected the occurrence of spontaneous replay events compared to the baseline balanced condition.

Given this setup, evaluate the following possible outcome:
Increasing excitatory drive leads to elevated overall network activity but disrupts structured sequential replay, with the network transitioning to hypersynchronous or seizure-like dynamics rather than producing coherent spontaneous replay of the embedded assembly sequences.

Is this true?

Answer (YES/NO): NO